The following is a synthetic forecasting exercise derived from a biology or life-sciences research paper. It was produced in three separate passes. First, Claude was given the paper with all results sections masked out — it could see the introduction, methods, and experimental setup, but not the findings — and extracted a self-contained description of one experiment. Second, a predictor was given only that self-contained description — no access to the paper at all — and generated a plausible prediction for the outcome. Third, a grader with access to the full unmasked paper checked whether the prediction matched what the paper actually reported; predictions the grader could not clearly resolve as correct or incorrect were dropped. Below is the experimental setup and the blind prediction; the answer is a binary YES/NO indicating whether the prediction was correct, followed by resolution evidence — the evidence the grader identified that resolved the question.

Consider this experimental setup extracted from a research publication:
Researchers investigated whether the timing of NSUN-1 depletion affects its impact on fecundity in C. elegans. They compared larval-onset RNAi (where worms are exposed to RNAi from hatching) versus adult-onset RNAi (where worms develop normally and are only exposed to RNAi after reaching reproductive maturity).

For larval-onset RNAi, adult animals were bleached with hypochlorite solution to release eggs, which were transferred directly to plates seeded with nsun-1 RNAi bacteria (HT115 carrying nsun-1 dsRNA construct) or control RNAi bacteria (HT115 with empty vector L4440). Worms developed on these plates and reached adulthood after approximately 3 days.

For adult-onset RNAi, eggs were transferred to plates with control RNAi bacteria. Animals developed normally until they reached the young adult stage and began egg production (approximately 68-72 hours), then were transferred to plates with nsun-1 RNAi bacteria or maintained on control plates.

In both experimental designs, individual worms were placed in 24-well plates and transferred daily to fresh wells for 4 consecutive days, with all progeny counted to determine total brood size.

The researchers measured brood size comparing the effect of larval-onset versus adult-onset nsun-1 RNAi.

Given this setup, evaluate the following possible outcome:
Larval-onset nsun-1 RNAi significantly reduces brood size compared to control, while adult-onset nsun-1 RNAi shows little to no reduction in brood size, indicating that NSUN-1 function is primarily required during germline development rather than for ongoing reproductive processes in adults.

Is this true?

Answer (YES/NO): NO